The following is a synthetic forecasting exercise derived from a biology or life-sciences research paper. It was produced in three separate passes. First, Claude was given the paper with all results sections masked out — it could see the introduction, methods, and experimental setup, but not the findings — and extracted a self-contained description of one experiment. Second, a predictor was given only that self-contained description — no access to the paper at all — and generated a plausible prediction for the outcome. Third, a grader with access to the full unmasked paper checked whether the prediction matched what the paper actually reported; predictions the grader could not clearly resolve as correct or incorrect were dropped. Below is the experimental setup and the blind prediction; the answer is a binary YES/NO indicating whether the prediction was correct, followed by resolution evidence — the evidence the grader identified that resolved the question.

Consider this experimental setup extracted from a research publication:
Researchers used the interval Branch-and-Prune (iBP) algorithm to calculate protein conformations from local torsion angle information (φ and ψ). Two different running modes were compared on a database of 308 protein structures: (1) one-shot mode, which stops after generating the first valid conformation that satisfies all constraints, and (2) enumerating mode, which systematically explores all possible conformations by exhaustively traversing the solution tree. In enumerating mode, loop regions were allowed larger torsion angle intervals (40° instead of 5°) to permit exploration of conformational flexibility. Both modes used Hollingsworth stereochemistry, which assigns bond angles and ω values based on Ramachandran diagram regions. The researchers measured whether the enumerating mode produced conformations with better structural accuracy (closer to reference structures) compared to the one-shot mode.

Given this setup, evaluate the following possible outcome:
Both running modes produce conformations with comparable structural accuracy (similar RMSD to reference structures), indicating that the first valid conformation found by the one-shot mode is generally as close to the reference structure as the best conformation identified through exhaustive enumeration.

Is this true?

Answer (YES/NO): NO